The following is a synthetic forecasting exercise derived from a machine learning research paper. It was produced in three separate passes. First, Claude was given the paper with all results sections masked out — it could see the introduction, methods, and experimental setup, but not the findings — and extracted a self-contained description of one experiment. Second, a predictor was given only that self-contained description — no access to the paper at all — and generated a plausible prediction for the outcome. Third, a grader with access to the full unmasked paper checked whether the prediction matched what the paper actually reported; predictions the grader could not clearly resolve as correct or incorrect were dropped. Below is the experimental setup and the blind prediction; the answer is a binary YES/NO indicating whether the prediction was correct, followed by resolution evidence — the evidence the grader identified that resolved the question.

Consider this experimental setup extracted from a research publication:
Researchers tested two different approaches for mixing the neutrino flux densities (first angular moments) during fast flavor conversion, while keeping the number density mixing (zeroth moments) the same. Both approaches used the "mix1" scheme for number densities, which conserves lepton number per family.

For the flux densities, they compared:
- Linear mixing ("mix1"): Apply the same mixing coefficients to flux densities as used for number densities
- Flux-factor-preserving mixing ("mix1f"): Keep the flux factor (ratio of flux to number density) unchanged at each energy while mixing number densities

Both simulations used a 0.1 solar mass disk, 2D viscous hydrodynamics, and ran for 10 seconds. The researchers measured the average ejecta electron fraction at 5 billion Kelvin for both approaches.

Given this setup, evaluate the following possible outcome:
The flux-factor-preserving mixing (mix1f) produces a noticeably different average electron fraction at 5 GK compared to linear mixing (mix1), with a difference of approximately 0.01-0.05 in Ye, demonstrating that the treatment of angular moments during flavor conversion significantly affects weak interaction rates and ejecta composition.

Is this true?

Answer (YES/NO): NO